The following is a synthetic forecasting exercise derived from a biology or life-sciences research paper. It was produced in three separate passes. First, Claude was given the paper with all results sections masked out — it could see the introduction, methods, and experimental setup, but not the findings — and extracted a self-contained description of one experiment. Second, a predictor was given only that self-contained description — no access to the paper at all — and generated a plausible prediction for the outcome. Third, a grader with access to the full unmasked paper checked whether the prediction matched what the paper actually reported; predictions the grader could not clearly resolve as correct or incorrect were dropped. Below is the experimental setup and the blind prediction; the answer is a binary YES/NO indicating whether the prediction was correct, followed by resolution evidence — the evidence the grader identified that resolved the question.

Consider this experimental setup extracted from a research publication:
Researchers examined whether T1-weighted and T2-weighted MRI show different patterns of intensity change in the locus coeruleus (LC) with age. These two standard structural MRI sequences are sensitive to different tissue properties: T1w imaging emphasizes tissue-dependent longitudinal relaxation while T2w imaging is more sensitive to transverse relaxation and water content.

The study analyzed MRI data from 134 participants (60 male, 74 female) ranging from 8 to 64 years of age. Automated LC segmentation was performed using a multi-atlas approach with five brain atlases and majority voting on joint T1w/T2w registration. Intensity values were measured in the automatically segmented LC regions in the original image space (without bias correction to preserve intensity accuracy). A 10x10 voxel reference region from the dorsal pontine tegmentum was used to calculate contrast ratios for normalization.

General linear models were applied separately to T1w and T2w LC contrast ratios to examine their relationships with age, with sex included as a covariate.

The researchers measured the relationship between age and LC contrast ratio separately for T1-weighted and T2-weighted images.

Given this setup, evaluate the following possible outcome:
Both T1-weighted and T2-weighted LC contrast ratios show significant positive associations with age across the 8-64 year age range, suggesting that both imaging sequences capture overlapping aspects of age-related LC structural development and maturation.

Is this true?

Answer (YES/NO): NO